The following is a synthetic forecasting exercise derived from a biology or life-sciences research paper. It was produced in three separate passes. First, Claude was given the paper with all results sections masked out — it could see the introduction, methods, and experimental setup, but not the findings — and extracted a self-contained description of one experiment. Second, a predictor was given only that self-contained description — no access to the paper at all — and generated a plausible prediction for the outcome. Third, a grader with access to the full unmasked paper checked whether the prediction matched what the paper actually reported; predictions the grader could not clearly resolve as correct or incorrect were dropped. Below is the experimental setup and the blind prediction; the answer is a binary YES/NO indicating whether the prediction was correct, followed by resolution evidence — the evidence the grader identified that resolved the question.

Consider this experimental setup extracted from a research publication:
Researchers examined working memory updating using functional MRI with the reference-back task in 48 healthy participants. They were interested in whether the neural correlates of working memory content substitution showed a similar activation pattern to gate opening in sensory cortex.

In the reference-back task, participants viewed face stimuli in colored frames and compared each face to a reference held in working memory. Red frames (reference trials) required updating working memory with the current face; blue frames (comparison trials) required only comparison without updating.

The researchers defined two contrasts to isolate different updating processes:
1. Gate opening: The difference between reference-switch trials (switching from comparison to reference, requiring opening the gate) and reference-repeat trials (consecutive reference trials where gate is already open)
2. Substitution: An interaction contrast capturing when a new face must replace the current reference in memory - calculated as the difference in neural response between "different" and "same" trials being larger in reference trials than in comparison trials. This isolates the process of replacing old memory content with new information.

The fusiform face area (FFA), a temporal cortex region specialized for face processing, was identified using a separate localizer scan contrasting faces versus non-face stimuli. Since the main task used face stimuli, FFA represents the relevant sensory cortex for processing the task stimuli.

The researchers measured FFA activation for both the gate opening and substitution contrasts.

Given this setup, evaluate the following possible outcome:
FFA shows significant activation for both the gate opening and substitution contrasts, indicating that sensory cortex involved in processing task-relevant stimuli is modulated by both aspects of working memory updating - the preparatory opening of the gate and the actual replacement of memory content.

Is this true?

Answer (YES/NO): YES